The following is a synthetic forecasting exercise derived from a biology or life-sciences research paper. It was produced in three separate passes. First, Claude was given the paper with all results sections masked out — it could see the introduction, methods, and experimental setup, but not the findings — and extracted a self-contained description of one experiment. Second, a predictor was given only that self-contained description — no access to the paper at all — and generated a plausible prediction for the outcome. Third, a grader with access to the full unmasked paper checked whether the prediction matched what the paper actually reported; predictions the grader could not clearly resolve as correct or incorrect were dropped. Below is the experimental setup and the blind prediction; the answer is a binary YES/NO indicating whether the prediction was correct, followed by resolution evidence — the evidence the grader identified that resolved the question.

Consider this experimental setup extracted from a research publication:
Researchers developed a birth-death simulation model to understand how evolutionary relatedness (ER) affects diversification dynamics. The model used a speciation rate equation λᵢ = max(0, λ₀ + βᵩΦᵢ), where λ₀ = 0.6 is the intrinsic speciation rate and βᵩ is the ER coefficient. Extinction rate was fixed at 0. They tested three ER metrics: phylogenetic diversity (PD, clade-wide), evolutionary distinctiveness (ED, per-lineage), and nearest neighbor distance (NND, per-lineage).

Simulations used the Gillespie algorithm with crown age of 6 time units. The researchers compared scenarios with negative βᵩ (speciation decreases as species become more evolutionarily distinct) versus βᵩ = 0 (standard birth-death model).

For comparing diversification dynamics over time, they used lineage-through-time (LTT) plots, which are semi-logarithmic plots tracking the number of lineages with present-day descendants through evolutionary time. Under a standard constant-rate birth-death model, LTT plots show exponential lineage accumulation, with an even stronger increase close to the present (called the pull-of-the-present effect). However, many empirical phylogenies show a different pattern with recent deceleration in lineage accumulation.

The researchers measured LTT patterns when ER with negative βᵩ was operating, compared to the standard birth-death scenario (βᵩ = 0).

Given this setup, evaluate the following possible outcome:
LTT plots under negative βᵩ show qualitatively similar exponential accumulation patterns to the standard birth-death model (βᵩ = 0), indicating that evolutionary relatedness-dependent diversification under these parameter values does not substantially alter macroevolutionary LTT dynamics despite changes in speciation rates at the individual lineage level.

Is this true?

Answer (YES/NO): NO